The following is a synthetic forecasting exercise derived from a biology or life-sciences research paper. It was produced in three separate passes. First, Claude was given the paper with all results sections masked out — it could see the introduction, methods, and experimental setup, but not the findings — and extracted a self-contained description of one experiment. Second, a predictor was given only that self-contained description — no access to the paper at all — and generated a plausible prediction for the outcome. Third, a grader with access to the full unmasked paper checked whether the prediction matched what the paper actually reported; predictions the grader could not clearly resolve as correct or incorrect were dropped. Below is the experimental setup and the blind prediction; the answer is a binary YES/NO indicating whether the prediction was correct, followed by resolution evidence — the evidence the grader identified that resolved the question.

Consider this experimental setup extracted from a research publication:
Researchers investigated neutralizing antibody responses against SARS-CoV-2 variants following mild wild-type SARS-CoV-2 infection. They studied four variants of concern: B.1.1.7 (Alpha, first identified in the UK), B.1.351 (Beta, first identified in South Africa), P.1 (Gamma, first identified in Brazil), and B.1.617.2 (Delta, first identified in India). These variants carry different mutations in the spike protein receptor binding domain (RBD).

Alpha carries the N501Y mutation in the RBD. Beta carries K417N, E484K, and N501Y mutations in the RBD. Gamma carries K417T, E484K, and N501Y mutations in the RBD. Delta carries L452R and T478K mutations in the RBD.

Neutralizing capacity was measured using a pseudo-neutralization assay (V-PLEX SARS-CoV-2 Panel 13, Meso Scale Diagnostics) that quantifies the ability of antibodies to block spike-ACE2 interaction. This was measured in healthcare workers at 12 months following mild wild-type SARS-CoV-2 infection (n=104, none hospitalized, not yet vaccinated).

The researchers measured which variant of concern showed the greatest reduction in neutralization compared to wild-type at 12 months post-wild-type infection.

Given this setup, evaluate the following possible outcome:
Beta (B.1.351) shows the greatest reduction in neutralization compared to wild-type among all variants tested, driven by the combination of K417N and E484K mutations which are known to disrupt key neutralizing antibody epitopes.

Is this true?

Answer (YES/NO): NO